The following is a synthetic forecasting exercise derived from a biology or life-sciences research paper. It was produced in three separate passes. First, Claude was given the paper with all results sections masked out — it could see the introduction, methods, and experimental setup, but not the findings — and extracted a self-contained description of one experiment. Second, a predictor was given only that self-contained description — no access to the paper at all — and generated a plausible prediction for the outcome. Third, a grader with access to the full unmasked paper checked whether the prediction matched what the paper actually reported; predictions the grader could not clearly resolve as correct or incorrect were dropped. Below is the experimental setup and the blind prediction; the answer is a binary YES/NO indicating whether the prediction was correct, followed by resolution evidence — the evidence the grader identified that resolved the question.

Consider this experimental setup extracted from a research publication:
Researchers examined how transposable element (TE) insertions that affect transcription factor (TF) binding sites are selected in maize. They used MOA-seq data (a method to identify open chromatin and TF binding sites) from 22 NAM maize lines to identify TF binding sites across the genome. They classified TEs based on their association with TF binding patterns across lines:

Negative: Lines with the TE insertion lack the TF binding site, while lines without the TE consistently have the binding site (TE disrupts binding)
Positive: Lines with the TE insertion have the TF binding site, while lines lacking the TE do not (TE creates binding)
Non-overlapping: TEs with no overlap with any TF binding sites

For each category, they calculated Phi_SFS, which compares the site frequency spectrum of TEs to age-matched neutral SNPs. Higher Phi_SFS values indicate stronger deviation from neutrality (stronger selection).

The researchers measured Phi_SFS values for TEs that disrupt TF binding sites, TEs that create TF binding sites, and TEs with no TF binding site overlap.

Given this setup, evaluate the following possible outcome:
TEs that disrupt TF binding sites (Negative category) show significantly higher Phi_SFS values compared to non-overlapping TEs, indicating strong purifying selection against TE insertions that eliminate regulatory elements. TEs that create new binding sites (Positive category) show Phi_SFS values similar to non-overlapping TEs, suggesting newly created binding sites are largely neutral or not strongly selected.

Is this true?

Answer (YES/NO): NO